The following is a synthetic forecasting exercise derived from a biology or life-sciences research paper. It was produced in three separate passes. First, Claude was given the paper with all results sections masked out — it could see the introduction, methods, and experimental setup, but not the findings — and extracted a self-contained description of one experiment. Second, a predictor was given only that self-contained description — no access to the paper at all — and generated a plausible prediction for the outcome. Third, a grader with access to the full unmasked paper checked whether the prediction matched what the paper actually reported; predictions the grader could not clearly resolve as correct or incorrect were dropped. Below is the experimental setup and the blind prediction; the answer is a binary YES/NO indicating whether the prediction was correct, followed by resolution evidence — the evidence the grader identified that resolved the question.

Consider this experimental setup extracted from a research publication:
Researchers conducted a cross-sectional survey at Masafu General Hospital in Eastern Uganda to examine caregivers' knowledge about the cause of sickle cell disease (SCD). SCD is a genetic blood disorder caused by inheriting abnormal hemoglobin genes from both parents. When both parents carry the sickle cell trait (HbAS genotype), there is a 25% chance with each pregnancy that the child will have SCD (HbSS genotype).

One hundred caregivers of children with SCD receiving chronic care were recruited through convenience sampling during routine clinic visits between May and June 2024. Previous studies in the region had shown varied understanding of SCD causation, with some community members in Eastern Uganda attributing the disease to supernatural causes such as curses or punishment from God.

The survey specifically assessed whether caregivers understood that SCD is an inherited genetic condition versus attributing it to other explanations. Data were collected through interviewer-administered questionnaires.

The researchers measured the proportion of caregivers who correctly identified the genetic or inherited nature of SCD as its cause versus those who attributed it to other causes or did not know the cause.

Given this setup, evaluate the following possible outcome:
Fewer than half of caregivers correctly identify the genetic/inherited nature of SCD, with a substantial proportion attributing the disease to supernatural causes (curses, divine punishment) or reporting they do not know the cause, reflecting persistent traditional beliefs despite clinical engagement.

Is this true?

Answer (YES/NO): NO